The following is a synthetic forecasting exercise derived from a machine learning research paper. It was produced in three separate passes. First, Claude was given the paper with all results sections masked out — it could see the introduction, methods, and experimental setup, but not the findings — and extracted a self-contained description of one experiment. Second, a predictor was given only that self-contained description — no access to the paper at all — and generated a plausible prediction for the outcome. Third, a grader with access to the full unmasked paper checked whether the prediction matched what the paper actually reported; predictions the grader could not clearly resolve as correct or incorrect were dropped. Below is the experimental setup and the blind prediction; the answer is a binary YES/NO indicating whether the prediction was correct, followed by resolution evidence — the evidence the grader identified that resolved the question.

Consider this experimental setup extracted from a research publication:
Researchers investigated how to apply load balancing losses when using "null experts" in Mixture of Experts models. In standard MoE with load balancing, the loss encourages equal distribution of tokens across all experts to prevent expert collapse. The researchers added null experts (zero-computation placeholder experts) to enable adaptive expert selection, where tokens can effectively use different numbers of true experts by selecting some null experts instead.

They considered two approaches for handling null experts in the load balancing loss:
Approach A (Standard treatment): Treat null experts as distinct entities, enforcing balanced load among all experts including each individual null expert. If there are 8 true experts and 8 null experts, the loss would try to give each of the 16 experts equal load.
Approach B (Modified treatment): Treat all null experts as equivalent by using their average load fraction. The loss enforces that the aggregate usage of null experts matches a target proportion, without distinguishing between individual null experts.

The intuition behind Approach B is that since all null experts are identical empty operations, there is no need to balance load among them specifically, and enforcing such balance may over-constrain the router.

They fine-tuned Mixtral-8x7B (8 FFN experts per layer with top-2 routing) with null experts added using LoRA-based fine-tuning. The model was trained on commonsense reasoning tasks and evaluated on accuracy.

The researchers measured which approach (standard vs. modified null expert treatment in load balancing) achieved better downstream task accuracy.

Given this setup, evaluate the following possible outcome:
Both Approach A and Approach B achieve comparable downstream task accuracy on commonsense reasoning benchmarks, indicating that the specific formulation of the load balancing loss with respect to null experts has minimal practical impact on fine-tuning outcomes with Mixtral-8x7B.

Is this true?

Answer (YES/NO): NO